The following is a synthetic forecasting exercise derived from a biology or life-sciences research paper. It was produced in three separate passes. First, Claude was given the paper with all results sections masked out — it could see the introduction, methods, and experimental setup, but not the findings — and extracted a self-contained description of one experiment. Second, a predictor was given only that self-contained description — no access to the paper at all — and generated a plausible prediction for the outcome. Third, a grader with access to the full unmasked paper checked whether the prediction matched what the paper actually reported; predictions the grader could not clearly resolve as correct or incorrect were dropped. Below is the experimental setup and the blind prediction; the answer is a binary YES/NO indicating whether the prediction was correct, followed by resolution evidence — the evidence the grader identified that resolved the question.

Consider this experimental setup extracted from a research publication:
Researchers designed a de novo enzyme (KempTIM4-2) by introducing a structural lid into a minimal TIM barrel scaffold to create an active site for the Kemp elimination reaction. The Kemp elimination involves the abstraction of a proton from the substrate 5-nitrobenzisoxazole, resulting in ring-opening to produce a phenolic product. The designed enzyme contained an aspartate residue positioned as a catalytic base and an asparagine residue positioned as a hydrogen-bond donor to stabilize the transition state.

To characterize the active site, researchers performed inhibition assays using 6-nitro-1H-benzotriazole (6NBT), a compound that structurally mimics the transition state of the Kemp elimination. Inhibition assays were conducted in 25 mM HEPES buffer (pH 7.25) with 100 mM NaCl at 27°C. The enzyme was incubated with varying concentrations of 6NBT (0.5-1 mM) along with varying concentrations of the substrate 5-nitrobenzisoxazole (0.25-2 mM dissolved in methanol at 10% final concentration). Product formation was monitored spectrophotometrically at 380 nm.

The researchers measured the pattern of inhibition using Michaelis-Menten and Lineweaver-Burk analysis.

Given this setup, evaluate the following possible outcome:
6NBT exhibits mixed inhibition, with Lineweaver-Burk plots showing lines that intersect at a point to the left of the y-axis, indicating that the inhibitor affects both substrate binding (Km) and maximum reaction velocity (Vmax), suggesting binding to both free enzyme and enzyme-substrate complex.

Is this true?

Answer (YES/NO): NO